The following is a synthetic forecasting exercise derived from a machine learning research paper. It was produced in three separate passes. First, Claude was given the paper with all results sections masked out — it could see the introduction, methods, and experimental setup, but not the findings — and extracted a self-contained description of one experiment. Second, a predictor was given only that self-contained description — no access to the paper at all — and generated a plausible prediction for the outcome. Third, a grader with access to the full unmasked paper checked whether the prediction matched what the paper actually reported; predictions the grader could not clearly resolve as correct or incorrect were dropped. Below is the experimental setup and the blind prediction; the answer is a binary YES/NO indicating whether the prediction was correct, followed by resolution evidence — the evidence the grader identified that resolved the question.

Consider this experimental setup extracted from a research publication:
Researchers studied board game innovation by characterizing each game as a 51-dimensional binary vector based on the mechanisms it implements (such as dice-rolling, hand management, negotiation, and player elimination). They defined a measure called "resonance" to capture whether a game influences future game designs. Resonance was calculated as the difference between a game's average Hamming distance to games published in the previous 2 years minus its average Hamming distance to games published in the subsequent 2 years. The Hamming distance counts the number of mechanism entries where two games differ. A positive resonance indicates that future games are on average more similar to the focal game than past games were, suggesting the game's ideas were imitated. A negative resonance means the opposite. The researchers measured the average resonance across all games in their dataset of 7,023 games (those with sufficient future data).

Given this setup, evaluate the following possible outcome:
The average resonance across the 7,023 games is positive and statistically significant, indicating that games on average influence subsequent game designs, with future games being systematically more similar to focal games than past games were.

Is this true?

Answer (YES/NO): NO